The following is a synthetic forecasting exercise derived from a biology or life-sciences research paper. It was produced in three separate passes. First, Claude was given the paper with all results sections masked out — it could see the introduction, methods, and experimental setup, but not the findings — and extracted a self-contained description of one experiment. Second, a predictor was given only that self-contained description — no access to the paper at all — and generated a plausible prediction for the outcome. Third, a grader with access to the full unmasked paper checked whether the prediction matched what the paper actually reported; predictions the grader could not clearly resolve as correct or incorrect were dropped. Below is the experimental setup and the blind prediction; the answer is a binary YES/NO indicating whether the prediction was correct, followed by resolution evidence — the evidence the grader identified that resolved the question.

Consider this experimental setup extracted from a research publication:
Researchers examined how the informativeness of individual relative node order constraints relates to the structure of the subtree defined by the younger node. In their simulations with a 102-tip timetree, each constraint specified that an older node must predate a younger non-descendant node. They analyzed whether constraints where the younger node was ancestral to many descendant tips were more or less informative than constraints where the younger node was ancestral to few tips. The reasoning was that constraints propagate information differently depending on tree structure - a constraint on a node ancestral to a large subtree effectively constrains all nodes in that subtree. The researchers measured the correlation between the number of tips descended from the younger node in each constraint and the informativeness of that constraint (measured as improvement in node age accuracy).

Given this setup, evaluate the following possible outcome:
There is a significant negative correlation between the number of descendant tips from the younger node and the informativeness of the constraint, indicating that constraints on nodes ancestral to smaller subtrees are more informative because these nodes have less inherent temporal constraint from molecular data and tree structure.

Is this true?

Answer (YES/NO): NO